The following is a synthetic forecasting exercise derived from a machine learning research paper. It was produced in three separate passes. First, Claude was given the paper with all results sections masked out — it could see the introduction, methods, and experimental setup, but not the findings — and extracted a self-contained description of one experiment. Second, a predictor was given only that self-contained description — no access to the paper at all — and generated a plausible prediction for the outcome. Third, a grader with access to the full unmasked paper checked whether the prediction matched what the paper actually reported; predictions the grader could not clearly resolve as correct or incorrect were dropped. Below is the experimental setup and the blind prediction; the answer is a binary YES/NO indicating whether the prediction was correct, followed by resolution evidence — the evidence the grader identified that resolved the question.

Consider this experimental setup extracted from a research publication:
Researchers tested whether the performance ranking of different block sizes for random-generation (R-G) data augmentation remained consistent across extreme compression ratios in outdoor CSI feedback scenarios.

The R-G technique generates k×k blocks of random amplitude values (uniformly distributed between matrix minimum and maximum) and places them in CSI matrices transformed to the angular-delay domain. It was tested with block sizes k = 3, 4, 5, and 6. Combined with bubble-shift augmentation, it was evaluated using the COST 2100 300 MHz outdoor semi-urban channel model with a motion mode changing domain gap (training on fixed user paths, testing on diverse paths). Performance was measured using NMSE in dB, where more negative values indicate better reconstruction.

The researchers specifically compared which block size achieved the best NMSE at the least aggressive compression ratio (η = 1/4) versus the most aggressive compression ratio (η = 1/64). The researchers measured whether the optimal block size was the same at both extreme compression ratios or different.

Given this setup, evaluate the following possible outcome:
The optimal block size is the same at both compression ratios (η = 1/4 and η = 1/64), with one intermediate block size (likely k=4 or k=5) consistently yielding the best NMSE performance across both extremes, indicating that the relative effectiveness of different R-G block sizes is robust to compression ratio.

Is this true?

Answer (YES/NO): YES